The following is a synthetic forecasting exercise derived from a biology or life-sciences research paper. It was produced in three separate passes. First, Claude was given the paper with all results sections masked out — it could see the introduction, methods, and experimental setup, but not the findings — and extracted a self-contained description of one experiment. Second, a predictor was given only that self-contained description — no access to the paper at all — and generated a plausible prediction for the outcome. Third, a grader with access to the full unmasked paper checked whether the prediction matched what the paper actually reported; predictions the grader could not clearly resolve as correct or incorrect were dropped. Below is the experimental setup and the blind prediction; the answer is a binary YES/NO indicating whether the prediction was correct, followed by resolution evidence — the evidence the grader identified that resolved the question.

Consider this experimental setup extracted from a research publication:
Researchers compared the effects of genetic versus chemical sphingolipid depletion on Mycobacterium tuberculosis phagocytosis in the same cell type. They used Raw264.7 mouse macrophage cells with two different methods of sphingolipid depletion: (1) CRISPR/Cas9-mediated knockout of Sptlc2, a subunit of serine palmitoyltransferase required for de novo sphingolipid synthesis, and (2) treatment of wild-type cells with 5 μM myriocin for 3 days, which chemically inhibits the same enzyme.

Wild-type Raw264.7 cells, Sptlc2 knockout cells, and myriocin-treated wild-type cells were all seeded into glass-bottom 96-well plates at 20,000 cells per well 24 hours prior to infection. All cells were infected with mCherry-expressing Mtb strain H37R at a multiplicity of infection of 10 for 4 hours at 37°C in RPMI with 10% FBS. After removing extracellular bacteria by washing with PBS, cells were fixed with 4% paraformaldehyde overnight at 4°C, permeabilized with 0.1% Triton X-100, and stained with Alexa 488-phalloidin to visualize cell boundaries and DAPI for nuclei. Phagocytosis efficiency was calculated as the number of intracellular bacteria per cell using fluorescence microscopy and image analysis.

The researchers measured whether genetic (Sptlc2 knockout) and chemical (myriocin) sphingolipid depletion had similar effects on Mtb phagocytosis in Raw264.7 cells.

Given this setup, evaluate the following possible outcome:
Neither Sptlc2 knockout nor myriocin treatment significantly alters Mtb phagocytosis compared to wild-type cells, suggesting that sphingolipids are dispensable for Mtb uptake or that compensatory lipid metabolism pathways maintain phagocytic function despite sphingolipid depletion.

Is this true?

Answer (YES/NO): NO